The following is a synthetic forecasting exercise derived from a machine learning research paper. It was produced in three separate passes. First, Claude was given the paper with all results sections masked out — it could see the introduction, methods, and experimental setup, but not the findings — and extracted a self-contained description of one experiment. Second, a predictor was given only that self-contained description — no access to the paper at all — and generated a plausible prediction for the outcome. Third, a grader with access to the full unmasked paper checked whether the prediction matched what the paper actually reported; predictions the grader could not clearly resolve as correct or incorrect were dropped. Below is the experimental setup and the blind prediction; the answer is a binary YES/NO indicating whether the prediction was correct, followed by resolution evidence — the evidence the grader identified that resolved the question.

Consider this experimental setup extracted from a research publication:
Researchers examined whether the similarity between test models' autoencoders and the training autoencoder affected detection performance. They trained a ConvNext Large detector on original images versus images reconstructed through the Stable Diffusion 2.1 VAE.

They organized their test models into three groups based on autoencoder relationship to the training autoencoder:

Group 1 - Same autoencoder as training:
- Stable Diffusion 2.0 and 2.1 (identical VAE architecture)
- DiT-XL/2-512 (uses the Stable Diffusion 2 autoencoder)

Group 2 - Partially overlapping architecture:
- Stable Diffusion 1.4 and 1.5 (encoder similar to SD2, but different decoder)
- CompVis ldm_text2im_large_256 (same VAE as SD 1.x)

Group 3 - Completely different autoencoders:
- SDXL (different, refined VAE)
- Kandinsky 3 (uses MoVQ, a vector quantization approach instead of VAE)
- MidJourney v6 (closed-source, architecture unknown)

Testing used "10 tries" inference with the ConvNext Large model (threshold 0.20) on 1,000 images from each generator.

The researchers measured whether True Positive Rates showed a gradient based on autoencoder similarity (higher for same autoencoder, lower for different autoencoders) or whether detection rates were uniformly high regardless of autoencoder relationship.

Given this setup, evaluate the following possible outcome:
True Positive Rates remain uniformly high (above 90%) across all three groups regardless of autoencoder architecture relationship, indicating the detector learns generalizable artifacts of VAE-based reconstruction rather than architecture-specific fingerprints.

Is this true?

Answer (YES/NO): YES